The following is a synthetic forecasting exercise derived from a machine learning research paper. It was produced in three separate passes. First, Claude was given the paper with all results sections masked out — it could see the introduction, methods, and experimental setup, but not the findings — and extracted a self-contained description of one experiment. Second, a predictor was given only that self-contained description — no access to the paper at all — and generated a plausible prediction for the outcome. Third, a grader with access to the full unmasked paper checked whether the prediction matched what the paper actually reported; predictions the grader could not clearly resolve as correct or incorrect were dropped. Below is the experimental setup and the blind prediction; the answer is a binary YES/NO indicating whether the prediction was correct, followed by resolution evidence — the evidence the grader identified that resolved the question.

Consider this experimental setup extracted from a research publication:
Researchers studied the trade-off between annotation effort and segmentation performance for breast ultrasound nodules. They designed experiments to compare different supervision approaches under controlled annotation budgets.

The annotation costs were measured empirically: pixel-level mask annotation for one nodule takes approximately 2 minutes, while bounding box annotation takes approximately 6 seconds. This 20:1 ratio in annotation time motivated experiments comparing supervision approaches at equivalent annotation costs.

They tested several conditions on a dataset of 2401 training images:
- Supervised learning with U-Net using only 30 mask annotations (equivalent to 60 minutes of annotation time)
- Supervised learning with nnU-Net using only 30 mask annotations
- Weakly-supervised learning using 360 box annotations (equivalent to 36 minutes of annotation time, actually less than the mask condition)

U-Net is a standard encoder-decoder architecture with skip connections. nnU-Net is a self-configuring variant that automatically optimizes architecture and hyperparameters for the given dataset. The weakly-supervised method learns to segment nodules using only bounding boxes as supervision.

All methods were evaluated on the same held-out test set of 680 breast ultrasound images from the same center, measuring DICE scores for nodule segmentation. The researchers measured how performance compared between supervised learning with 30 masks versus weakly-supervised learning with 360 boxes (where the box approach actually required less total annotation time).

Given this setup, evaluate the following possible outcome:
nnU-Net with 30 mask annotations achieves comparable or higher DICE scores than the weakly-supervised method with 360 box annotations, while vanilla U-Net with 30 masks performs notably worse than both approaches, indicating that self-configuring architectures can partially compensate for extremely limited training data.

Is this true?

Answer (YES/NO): NO